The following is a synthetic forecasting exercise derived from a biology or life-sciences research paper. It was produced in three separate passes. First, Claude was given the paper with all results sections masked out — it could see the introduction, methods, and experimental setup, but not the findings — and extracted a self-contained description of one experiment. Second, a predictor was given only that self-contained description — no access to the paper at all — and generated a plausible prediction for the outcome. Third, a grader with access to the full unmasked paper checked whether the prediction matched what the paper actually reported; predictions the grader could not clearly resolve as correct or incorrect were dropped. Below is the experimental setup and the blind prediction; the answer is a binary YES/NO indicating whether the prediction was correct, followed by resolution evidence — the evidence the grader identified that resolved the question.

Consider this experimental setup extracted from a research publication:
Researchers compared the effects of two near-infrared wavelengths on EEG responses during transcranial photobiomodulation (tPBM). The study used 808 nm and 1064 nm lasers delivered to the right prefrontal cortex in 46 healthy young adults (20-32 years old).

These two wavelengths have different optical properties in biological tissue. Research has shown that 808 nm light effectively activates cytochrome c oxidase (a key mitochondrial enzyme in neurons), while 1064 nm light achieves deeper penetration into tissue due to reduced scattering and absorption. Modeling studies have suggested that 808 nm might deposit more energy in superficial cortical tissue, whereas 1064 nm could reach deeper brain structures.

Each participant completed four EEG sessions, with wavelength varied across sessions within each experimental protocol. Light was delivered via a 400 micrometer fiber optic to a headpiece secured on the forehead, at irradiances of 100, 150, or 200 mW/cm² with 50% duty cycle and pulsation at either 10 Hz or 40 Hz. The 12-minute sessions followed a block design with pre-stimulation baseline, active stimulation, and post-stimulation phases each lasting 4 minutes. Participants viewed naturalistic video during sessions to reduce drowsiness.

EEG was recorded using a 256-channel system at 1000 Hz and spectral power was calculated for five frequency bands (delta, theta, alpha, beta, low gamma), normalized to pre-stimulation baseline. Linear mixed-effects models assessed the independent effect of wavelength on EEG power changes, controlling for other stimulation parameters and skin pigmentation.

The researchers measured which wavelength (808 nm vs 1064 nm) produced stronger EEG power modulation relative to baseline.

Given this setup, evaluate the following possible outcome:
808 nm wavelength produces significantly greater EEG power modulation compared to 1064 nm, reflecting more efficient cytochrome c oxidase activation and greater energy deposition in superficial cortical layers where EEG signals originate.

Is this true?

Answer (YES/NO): NO